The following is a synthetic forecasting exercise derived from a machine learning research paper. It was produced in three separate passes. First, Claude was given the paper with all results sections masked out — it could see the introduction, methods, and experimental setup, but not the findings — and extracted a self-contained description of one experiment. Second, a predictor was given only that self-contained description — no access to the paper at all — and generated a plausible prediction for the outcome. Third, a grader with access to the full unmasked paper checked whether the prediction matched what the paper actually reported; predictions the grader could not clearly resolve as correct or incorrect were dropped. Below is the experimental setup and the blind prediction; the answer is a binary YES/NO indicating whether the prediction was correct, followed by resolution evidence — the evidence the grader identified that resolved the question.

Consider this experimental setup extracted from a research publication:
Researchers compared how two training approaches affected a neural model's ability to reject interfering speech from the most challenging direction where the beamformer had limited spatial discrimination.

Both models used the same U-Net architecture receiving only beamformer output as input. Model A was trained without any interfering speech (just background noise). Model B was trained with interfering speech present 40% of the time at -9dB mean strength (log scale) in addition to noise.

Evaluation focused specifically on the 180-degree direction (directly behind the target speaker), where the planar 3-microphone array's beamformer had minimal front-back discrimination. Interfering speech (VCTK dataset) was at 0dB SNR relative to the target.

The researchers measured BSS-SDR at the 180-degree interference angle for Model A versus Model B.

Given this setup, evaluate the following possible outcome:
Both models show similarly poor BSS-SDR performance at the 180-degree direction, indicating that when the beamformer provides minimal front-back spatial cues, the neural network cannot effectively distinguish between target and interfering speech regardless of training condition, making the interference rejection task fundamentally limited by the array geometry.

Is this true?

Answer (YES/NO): NO